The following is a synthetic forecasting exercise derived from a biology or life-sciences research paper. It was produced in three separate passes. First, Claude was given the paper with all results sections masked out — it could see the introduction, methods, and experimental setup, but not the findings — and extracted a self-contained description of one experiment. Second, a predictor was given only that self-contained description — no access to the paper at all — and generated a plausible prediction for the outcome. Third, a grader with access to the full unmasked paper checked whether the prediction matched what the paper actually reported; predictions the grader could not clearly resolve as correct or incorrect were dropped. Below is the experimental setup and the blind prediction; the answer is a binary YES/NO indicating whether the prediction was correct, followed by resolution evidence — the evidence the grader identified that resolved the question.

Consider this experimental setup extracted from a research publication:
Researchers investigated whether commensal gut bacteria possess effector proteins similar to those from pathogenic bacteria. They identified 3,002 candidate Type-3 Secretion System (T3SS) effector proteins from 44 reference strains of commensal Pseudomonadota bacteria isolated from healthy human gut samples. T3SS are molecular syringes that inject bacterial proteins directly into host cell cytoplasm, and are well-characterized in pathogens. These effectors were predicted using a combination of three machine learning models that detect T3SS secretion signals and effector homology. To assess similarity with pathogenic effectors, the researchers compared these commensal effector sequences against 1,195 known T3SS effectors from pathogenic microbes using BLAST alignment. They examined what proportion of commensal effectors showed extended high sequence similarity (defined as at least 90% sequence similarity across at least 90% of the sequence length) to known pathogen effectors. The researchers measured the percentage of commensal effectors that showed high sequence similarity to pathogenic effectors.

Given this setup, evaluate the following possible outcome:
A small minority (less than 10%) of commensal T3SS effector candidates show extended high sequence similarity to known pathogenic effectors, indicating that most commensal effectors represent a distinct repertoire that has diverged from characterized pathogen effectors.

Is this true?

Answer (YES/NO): YES